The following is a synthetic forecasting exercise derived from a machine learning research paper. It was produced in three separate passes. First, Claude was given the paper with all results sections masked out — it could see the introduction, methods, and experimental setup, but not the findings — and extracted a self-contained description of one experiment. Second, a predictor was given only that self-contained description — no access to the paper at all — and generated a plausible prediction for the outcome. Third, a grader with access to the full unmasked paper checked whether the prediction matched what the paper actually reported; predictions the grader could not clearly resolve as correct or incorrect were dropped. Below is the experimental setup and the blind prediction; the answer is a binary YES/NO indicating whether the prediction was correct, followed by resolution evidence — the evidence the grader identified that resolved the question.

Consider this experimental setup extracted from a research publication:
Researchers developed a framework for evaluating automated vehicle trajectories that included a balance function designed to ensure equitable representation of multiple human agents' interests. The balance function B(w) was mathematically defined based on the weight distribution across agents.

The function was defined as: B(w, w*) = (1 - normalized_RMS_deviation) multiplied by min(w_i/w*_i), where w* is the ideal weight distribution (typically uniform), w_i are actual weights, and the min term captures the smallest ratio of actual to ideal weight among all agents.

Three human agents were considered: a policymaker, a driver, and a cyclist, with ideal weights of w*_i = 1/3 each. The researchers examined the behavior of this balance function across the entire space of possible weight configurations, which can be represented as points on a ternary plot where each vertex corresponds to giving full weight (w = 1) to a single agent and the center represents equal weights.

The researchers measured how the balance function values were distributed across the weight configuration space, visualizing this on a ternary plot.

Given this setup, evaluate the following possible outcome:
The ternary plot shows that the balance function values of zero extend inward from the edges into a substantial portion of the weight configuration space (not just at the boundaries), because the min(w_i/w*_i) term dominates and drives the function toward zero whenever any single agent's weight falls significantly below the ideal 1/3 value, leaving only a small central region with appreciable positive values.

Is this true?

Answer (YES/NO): NO